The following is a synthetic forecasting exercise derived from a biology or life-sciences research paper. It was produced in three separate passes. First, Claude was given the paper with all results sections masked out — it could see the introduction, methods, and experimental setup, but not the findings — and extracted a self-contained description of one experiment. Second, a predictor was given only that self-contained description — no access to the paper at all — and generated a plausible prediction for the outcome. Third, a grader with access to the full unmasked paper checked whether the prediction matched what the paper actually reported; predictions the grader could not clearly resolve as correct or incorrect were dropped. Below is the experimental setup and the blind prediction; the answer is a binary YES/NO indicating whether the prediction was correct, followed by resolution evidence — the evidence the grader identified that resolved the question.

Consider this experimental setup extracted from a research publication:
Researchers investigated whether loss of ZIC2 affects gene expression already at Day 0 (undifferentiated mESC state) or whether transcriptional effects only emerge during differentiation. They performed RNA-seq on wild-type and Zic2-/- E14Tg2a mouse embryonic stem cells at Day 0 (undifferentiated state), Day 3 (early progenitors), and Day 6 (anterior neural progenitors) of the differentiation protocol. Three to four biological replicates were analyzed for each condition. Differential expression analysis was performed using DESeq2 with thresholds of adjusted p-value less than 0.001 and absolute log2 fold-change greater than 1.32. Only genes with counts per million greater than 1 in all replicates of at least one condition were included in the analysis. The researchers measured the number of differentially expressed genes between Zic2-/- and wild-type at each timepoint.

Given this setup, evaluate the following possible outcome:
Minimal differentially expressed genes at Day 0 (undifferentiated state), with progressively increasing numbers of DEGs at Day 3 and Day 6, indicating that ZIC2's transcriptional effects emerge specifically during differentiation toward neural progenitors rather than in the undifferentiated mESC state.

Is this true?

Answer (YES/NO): YES